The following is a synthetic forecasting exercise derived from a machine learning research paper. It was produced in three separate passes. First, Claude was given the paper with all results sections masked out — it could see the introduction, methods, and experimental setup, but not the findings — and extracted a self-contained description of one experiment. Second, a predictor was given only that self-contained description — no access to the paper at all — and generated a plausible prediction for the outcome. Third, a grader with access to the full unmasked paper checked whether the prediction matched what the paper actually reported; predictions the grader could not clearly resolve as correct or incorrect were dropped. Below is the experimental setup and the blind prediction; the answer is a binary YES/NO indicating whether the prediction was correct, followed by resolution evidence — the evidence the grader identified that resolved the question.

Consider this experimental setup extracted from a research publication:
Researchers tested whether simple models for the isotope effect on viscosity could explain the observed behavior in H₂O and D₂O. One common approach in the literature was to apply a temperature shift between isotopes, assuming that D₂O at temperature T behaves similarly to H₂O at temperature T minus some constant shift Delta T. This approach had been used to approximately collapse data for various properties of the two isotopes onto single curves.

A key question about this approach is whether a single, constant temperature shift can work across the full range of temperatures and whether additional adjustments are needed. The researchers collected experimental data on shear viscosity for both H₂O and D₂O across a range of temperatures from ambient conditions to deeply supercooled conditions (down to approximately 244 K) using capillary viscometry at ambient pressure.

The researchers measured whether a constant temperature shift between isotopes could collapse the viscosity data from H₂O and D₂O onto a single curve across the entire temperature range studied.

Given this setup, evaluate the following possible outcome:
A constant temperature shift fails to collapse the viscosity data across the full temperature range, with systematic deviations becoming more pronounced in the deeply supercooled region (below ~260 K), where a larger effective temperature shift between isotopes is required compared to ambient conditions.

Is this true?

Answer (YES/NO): NO